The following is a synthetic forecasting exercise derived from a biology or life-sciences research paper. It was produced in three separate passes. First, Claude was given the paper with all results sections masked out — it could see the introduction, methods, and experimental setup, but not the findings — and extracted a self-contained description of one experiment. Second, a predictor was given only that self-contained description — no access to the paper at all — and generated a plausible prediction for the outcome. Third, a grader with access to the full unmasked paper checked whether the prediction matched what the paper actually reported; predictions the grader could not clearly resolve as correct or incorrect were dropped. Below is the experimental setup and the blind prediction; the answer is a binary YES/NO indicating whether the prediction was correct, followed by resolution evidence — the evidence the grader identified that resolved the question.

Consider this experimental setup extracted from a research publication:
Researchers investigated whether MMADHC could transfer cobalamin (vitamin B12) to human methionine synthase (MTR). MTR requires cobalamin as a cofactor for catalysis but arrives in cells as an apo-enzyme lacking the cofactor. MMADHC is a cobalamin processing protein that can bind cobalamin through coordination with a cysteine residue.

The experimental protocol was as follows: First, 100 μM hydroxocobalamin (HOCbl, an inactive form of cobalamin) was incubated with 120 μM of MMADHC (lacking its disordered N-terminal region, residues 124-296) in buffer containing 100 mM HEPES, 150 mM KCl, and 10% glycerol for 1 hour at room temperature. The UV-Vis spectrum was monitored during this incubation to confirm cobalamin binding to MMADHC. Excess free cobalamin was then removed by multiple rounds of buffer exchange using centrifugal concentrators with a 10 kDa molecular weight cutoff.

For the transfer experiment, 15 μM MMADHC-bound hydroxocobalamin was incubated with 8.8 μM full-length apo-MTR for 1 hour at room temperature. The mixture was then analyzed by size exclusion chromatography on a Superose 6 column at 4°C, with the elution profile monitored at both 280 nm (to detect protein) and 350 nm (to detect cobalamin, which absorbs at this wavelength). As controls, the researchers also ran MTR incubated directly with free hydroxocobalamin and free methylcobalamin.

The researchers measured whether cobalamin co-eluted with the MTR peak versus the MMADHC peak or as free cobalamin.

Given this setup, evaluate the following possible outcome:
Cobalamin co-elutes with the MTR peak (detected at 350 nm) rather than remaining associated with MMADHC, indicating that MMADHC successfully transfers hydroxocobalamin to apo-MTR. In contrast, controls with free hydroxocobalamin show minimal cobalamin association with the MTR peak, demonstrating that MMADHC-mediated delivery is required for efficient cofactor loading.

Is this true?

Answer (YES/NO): YES